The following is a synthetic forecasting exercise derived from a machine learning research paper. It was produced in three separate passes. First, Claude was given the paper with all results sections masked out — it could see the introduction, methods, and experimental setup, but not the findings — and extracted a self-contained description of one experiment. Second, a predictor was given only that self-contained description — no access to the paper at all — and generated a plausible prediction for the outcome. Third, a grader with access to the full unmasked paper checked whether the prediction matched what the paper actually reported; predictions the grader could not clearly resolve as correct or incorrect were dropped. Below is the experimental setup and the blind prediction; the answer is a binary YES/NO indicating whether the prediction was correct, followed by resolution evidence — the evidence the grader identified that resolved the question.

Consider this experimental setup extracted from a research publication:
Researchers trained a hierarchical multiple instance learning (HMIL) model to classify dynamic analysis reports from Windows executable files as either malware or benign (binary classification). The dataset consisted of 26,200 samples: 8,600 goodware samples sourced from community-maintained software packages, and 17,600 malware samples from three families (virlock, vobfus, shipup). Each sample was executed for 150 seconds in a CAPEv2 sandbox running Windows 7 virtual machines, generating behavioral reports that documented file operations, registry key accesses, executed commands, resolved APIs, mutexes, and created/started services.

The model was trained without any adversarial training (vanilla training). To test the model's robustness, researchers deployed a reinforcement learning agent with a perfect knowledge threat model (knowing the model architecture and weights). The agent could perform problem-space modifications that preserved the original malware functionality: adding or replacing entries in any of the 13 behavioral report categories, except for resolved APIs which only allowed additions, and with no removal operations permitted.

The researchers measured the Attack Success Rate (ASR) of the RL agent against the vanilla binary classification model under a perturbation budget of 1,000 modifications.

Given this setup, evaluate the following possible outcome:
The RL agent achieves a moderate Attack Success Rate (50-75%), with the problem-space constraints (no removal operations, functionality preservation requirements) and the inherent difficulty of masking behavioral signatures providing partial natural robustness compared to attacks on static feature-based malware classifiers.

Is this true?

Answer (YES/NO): YES